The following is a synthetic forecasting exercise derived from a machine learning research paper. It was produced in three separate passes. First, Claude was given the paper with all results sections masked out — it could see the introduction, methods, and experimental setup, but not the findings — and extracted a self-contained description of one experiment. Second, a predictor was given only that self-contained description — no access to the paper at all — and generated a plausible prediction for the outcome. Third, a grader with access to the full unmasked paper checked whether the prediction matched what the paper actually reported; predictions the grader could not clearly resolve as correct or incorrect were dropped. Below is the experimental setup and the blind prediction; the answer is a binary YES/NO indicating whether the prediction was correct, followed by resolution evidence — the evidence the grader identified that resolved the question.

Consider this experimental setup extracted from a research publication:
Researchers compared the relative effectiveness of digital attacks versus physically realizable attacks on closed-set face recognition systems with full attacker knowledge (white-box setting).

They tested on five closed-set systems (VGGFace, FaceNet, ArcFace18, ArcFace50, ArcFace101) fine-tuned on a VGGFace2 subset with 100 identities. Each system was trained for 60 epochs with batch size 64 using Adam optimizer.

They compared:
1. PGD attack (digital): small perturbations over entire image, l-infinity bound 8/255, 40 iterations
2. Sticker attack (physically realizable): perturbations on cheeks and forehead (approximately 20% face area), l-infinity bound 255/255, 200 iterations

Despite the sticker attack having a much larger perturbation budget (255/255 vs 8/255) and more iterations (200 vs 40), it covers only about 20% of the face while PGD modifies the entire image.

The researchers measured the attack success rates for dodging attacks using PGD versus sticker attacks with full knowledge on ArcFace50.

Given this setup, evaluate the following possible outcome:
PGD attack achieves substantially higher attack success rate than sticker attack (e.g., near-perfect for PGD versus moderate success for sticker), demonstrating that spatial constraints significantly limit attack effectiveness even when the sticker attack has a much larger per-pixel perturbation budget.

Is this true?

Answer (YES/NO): NO